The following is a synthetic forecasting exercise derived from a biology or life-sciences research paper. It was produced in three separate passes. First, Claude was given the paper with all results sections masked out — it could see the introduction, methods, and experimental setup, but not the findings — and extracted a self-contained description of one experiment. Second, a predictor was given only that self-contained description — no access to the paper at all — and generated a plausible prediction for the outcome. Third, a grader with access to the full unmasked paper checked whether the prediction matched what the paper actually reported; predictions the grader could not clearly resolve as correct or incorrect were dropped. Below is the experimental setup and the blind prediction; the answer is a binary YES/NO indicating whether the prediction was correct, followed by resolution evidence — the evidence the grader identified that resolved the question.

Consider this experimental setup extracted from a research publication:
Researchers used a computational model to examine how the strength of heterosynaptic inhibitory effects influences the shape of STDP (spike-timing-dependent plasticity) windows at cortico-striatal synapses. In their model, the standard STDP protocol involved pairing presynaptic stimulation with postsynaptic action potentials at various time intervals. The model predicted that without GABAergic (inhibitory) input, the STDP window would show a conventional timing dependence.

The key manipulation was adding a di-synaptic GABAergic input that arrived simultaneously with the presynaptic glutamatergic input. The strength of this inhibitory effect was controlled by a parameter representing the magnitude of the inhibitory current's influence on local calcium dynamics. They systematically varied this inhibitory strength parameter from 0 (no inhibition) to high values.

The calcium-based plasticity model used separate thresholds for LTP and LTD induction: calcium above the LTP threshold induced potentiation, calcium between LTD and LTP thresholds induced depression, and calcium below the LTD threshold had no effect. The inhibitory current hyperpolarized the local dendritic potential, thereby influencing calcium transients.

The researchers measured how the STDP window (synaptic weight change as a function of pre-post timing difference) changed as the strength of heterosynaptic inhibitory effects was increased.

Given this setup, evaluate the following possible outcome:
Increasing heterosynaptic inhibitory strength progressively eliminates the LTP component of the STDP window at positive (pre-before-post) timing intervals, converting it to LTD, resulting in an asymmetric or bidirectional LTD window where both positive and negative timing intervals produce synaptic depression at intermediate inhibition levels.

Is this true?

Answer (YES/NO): NO